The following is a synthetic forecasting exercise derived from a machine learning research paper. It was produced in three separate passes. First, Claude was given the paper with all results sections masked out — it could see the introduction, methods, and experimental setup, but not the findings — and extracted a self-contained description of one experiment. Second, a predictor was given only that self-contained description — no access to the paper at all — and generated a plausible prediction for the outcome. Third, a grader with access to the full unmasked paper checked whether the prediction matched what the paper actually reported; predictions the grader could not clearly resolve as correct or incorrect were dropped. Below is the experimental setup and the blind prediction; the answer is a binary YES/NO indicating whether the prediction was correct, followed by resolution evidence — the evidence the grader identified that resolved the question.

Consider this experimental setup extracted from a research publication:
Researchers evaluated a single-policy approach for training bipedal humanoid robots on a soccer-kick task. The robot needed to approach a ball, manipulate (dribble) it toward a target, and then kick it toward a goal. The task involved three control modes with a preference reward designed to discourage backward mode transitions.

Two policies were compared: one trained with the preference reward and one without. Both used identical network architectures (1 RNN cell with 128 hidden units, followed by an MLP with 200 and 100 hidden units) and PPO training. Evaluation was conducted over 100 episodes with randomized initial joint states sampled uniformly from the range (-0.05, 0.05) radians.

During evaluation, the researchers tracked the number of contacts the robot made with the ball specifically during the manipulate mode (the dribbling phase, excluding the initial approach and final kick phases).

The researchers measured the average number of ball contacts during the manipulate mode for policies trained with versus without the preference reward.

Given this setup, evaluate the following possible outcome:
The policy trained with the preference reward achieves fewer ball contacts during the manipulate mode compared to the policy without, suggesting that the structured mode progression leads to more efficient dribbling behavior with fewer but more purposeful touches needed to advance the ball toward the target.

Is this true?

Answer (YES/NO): NO